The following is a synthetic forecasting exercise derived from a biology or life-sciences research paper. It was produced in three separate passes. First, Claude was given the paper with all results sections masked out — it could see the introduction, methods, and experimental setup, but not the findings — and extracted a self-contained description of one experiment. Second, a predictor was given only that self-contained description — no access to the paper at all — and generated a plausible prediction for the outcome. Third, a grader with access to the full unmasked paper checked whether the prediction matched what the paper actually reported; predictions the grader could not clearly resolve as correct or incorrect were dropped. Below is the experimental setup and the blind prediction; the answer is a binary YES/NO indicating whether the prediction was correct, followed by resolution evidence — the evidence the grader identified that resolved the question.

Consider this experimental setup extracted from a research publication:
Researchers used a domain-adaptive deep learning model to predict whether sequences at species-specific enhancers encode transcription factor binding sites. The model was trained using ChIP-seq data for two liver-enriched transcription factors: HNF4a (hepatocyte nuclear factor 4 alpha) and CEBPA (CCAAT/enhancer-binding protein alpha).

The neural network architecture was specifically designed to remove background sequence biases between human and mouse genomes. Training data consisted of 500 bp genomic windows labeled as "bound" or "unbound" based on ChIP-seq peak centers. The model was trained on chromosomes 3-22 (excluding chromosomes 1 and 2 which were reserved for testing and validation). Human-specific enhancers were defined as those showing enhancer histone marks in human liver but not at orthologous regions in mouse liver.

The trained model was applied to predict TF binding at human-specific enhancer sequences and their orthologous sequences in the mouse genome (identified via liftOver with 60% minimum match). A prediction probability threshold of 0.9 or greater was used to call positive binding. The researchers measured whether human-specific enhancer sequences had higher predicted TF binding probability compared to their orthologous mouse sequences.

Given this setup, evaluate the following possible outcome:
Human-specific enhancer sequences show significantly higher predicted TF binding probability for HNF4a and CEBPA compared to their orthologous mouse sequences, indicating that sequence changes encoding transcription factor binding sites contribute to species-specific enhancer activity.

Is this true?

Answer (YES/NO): YES